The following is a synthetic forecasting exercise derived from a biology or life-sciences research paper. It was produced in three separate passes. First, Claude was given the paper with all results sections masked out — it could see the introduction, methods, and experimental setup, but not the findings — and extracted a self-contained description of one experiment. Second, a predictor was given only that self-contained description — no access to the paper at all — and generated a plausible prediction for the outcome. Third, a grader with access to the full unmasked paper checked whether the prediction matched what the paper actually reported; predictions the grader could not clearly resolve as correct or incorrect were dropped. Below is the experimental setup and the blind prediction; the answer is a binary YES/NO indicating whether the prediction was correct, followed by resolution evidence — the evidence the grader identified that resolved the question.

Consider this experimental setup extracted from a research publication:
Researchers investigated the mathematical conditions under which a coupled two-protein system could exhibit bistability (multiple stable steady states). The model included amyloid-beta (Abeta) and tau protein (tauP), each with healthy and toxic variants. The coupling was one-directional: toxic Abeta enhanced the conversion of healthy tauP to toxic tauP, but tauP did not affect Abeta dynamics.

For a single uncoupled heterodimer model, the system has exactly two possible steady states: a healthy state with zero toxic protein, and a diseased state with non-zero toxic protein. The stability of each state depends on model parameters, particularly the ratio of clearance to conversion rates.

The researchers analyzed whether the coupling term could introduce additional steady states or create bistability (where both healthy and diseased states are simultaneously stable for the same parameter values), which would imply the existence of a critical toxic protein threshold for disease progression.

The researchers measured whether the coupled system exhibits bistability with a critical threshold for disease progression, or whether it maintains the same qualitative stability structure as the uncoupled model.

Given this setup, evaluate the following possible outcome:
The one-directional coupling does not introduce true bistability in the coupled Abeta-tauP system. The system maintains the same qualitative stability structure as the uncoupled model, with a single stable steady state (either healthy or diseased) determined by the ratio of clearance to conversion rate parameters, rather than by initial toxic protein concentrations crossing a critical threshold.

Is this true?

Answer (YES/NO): YES